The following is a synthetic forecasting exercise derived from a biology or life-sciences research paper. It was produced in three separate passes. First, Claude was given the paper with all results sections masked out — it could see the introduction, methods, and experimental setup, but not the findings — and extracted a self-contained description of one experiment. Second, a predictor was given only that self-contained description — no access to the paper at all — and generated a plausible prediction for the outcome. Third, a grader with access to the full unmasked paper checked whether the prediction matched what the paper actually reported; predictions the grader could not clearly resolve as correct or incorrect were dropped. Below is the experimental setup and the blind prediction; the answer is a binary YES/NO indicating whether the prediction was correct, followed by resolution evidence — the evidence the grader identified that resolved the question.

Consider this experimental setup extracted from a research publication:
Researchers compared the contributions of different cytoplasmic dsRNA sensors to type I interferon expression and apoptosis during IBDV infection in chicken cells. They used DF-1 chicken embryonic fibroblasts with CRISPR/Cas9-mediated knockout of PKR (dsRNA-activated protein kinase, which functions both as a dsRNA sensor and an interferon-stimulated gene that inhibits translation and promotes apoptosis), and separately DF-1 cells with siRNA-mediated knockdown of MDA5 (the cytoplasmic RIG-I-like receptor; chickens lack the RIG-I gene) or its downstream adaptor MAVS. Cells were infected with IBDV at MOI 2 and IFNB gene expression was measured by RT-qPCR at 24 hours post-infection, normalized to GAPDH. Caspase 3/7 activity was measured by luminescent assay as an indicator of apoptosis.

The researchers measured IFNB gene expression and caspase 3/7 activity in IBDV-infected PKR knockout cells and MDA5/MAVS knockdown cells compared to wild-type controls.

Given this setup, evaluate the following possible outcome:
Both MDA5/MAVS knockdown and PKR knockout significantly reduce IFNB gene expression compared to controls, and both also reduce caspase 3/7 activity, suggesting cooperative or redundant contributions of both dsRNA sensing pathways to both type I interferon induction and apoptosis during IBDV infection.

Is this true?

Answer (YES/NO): YES